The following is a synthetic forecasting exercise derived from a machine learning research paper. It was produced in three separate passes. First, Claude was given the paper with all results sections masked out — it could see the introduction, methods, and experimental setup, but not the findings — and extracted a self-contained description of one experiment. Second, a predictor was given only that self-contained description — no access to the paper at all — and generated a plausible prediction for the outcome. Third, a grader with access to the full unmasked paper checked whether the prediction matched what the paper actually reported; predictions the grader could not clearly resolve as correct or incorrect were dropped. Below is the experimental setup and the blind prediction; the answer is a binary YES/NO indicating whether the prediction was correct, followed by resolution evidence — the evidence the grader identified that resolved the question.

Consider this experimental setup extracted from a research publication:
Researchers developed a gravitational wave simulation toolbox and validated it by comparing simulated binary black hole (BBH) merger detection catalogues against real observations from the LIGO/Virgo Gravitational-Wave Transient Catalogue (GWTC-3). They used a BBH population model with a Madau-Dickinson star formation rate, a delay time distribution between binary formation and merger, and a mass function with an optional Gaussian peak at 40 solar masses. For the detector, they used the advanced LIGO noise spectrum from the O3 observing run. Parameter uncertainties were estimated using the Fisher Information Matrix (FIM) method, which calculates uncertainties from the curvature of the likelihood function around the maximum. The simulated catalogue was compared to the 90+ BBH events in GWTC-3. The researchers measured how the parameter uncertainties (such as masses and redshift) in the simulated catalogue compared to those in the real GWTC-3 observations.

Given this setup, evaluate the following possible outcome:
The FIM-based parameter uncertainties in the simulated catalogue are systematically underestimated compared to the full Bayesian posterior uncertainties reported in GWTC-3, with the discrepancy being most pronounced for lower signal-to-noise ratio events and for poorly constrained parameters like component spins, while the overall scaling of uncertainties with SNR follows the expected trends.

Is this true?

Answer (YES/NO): NO